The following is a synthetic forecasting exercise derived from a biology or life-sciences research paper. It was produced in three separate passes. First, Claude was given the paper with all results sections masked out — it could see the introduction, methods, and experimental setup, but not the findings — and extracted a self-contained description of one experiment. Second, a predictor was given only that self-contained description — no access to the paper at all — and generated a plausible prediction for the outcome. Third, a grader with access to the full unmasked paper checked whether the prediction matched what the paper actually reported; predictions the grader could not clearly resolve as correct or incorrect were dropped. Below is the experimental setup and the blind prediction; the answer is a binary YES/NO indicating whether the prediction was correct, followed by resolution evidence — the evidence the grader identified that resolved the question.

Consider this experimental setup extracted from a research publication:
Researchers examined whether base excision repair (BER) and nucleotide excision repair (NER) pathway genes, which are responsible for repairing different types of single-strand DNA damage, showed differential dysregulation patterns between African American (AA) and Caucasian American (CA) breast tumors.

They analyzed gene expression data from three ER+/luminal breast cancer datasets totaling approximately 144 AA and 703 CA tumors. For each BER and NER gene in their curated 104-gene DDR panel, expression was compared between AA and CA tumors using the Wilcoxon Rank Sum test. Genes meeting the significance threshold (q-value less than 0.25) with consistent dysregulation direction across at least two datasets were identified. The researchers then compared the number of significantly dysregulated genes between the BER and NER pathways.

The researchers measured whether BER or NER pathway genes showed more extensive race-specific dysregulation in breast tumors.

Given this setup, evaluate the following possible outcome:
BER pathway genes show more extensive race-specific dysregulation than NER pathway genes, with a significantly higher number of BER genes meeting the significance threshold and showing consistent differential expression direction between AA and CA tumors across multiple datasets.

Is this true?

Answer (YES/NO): YES